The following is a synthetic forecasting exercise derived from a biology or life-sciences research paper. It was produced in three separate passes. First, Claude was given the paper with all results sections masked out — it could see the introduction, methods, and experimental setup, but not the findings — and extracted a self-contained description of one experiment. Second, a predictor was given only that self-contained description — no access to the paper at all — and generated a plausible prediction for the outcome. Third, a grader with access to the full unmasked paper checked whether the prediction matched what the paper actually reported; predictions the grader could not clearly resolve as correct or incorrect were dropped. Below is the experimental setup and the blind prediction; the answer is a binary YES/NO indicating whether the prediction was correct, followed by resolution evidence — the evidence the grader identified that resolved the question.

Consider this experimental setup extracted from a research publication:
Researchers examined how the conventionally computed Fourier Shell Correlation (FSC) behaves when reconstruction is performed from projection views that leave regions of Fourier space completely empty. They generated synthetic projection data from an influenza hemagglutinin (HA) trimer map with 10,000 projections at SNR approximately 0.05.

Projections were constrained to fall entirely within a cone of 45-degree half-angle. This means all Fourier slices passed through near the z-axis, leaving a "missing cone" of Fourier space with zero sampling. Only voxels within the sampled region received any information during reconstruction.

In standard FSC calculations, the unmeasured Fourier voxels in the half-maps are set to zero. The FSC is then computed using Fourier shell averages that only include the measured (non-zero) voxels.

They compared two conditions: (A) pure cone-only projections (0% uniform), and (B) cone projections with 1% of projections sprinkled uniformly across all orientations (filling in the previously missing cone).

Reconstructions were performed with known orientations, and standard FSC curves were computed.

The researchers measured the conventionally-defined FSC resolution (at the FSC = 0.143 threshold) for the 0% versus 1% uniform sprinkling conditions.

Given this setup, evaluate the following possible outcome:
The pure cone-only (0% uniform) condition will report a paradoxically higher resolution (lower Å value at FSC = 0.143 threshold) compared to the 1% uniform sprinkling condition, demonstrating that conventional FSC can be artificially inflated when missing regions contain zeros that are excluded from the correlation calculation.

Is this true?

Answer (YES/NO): YES